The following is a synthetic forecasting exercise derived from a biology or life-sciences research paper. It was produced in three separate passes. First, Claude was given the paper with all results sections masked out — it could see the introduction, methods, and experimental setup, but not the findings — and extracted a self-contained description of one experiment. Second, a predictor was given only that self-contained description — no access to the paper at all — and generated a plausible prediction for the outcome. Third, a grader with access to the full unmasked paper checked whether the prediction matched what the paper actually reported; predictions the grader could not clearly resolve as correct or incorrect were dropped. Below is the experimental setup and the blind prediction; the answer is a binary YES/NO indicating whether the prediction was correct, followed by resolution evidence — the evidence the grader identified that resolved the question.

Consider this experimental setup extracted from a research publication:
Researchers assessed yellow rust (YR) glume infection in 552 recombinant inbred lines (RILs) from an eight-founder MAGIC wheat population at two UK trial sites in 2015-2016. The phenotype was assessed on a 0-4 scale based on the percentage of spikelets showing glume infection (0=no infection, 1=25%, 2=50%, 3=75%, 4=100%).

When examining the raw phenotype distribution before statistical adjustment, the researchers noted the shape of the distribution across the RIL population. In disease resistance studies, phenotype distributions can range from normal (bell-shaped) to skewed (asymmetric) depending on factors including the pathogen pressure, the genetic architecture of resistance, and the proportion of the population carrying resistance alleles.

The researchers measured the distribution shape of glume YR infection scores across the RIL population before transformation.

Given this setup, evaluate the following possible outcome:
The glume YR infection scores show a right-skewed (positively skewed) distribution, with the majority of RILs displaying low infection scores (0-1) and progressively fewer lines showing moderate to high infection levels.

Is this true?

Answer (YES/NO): YES